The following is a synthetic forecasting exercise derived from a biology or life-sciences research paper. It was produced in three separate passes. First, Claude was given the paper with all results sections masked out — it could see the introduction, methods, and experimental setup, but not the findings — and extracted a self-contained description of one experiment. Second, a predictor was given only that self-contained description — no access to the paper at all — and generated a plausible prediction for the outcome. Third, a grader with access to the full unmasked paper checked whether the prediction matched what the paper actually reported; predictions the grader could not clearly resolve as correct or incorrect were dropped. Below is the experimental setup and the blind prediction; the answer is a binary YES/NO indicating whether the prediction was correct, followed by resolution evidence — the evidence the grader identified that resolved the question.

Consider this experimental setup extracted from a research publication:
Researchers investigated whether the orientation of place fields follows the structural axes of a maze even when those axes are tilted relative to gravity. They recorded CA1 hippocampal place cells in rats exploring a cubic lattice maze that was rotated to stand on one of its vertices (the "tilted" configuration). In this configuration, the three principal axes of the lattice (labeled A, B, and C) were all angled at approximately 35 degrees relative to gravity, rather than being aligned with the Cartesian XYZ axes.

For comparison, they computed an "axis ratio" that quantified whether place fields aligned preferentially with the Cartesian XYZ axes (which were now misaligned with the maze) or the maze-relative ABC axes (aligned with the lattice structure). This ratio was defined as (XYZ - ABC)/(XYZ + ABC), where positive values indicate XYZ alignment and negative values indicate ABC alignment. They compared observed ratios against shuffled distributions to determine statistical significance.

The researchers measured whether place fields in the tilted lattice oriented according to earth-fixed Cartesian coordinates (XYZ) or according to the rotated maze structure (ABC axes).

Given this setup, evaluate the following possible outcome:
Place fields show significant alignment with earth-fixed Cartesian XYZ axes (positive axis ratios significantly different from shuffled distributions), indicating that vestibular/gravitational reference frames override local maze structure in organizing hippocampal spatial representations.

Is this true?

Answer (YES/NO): NO